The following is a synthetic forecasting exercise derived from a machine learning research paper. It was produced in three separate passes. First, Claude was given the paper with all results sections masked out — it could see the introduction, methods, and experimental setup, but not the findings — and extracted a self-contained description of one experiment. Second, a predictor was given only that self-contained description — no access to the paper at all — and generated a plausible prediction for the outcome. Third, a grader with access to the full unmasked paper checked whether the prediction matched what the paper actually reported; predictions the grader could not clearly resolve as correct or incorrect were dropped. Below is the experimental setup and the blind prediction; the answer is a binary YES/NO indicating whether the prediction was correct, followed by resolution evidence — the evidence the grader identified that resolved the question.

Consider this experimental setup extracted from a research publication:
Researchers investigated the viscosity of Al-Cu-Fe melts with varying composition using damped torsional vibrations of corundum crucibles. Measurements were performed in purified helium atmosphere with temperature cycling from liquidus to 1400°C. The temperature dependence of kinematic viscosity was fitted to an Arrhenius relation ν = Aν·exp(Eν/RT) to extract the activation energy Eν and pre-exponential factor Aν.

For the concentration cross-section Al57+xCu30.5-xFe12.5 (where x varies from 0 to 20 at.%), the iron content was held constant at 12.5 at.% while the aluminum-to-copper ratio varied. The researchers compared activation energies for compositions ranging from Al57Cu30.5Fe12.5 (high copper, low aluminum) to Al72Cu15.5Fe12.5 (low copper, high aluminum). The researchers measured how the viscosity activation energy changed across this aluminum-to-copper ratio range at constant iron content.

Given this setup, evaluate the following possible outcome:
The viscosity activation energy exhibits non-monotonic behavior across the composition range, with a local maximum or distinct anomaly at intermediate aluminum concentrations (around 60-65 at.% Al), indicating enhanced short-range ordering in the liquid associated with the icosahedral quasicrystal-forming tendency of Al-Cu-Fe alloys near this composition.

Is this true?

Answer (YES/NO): YES